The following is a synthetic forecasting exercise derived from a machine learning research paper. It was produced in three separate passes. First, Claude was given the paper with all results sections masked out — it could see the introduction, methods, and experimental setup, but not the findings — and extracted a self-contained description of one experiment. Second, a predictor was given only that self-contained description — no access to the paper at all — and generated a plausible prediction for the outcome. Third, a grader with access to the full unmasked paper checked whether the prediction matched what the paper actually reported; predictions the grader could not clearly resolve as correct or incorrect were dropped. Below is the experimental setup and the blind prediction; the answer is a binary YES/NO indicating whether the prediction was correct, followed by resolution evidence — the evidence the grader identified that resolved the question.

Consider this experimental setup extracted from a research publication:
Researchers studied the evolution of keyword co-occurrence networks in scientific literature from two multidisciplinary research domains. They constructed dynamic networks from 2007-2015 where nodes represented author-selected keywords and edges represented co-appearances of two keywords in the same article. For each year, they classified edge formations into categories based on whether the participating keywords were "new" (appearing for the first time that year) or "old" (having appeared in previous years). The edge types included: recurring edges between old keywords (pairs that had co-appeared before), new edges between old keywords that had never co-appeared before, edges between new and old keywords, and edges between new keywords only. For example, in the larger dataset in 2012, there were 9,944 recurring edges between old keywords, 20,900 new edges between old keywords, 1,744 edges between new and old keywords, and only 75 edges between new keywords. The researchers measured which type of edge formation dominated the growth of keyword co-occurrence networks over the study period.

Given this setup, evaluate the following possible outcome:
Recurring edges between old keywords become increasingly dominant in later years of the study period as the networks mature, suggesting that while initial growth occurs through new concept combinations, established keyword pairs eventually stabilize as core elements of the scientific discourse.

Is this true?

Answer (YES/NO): NO